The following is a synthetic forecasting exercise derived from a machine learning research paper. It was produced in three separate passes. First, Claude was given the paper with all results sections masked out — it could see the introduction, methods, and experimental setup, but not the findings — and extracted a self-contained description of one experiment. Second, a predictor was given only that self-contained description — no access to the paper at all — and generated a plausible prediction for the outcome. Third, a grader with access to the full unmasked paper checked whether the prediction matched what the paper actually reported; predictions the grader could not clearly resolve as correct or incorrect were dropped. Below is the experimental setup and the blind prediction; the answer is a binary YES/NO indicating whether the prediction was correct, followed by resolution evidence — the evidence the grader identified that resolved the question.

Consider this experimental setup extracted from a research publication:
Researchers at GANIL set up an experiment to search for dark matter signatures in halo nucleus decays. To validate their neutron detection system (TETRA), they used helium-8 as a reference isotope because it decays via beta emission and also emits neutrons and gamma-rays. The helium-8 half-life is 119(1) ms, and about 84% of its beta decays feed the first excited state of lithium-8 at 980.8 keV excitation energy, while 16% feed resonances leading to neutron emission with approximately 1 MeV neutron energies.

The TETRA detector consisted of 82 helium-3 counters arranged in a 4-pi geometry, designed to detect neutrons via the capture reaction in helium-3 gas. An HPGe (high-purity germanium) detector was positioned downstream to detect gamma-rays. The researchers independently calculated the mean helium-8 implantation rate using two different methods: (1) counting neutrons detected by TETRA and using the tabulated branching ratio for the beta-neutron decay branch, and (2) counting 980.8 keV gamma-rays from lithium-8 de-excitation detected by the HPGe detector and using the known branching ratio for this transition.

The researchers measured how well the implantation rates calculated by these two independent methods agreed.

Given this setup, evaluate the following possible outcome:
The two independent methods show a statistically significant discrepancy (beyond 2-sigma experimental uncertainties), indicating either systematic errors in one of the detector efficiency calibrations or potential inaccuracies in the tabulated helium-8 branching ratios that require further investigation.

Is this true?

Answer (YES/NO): NO